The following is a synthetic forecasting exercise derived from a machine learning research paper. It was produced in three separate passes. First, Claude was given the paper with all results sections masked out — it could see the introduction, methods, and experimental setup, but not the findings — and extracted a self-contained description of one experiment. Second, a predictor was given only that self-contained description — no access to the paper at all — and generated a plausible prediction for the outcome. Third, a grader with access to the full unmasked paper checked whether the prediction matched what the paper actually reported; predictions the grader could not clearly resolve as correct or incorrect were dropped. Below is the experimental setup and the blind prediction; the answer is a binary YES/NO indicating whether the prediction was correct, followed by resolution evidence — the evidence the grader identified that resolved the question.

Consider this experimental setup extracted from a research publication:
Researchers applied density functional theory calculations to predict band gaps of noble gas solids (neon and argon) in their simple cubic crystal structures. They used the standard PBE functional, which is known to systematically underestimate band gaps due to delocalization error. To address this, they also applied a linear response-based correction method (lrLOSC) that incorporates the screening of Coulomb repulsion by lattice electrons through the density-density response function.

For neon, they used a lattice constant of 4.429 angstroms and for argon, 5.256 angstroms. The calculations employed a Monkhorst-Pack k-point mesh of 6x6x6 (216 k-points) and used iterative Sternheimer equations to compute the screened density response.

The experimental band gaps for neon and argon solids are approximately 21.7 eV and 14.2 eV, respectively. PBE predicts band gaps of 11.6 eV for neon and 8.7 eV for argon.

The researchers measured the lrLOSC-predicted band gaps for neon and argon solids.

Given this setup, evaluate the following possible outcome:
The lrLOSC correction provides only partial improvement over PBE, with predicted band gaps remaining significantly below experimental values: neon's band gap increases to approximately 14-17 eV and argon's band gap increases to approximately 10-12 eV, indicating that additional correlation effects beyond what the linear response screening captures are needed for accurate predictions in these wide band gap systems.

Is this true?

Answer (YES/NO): NO